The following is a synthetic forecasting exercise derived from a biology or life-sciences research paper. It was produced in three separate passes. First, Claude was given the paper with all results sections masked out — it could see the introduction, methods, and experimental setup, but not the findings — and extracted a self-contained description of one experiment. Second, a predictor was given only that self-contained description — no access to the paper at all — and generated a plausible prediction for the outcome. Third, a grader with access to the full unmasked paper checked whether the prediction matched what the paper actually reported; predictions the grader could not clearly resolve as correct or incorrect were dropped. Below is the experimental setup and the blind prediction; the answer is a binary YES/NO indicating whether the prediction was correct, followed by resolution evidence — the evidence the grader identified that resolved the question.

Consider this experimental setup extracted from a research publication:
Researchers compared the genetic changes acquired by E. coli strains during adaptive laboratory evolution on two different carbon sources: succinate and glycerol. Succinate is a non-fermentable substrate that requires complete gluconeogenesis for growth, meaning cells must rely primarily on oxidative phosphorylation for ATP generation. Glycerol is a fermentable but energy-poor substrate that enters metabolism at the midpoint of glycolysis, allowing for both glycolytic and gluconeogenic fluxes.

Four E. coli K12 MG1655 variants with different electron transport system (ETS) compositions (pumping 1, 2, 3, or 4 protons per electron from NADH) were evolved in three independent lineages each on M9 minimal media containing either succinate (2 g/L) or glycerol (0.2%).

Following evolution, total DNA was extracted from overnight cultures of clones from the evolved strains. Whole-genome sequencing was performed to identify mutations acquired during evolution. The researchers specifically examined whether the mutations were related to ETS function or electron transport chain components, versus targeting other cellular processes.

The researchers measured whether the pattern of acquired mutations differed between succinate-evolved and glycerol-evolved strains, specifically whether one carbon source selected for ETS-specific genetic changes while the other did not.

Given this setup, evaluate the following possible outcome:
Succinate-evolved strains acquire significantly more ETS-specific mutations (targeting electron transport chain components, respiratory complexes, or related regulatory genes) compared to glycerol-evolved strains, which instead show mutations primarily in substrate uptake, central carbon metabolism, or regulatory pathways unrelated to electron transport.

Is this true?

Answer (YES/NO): YES